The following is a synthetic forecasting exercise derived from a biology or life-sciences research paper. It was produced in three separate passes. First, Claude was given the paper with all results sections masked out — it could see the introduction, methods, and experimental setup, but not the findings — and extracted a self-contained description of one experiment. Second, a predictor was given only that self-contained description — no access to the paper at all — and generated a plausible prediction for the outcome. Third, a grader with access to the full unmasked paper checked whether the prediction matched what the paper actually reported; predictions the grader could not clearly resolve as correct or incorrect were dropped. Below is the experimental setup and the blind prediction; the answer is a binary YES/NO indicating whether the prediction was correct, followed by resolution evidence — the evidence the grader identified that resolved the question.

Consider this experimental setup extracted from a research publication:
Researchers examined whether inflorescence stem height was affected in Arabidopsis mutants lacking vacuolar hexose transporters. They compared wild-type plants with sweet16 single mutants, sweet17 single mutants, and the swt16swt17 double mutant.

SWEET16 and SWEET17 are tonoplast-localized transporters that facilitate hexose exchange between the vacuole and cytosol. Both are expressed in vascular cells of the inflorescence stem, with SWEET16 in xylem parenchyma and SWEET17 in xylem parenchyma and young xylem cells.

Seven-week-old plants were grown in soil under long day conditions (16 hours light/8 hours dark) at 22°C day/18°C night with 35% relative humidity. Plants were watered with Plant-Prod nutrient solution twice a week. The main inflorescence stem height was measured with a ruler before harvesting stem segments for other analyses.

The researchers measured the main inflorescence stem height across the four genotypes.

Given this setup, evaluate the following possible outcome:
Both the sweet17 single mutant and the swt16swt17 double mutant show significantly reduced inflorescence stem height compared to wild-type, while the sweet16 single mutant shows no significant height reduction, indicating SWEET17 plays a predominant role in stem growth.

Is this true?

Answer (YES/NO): NO